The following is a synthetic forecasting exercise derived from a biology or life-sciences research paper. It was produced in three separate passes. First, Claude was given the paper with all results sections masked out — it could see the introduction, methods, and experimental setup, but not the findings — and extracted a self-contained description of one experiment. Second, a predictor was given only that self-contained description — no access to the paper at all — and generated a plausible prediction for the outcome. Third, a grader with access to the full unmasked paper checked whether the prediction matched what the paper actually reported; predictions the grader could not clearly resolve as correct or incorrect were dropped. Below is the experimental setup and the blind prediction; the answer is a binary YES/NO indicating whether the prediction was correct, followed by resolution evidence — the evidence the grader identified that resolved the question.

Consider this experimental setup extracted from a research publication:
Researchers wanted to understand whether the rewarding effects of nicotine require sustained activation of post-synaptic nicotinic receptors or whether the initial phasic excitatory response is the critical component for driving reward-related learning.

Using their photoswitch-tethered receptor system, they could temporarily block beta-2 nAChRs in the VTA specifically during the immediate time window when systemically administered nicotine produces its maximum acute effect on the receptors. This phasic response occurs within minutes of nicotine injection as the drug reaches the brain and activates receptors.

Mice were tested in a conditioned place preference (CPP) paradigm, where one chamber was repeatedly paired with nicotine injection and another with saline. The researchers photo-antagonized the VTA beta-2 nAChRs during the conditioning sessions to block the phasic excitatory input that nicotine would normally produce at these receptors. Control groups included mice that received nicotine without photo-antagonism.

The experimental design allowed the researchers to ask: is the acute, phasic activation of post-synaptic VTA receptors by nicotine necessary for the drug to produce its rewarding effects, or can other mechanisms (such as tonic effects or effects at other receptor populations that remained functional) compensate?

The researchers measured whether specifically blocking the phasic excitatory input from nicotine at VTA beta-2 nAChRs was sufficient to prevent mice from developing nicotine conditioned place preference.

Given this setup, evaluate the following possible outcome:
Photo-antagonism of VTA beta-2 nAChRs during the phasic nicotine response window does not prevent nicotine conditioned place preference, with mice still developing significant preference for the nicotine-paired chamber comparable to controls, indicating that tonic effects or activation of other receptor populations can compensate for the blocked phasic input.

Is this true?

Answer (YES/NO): NO